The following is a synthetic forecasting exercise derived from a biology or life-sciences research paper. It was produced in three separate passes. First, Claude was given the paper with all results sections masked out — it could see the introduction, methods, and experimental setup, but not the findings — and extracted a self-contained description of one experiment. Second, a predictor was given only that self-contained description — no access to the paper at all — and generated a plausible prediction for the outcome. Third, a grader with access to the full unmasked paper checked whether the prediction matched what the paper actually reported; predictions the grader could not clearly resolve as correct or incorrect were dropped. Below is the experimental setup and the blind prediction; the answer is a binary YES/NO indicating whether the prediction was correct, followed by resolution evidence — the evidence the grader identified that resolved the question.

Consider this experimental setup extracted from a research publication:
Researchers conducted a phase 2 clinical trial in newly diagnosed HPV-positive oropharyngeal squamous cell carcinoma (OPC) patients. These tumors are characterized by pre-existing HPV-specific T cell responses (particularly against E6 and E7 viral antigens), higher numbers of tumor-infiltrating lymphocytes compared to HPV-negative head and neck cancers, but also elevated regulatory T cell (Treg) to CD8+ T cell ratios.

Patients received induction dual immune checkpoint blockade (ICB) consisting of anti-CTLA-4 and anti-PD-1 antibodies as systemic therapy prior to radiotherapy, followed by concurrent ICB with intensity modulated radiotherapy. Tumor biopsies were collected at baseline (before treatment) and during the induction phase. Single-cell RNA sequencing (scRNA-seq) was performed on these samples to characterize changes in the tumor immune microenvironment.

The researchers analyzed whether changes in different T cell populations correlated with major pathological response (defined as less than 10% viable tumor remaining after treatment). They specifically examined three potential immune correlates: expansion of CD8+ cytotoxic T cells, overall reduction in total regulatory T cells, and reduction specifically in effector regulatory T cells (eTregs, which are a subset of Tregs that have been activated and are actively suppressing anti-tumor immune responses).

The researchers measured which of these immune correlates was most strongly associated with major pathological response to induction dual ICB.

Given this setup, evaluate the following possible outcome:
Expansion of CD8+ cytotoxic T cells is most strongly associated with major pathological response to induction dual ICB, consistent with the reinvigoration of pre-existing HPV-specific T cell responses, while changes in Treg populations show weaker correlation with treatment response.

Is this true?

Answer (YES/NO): NO